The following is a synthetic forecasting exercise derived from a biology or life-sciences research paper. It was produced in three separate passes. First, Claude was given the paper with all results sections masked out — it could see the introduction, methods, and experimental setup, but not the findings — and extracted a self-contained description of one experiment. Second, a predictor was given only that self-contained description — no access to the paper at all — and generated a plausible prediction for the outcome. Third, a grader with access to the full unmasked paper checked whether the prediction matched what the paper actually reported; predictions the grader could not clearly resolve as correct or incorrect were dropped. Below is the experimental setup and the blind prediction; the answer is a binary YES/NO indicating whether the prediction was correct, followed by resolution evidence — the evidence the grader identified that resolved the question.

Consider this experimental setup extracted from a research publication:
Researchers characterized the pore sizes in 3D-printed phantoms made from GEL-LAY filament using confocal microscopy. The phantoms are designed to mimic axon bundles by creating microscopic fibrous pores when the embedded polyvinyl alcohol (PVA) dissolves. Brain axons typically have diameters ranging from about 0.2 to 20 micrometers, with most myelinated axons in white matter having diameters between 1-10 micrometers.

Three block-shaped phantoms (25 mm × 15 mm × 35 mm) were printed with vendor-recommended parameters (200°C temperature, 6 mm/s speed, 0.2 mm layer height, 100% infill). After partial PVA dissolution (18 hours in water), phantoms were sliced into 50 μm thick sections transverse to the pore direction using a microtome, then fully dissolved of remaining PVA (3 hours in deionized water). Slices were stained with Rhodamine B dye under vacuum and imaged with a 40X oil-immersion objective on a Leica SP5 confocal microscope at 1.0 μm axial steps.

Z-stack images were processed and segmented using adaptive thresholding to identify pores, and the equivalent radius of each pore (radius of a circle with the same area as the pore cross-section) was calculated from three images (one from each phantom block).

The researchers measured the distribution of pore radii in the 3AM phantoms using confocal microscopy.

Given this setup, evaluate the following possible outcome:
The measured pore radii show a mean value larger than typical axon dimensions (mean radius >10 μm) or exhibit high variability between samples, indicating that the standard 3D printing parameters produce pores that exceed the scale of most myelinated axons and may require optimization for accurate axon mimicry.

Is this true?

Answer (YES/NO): NO